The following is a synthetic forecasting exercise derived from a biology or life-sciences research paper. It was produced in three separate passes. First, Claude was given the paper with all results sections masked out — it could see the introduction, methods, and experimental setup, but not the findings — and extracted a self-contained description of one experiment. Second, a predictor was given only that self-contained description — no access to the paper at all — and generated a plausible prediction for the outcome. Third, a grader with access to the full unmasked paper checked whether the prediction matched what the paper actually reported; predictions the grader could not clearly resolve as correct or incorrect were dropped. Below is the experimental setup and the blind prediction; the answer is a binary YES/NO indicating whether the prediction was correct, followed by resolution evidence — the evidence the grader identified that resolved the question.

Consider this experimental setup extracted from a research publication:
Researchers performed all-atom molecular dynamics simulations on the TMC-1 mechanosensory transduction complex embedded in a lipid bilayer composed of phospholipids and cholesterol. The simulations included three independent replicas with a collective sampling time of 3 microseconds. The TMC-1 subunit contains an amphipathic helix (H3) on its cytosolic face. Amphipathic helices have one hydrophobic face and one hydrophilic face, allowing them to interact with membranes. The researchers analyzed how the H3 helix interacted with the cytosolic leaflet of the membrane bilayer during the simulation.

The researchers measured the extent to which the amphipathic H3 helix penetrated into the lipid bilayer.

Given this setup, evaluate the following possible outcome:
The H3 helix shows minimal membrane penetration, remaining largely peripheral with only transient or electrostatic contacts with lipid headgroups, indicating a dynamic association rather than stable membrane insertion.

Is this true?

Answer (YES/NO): NO